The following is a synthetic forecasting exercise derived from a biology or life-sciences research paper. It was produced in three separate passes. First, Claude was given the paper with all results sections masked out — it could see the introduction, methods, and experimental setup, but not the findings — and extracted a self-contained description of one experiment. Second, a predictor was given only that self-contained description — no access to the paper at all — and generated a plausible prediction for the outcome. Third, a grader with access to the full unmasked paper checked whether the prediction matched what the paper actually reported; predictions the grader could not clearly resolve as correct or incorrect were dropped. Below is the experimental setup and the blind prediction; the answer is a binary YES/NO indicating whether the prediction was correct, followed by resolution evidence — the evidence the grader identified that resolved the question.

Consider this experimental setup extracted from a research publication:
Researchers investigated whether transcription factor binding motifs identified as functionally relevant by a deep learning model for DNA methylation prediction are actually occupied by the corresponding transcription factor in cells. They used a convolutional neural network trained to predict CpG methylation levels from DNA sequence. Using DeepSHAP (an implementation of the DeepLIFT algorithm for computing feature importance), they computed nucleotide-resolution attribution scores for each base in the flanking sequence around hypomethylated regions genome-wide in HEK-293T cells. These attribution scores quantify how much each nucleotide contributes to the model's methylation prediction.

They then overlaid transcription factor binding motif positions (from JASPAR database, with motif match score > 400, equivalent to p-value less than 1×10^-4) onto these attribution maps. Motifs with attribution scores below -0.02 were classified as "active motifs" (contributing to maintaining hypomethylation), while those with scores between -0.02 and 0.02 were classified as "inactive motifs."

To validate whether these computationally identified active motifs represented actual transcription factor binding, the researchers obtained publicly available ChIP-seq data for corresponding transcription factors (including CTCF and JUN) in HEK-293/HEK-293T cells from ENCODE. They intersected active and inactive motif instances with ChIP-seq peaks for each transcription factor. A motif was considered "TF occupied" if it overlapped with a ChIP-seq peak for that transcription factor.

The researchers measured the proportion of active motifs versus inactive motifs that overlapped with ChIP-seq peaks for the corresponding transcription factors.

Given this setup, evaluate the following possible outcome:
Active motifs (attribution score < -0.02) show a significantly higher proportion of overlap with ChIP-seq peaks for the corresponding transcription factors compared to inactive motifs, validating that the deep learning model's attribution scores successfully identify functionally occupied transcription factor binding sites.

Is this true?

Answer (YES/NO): YES